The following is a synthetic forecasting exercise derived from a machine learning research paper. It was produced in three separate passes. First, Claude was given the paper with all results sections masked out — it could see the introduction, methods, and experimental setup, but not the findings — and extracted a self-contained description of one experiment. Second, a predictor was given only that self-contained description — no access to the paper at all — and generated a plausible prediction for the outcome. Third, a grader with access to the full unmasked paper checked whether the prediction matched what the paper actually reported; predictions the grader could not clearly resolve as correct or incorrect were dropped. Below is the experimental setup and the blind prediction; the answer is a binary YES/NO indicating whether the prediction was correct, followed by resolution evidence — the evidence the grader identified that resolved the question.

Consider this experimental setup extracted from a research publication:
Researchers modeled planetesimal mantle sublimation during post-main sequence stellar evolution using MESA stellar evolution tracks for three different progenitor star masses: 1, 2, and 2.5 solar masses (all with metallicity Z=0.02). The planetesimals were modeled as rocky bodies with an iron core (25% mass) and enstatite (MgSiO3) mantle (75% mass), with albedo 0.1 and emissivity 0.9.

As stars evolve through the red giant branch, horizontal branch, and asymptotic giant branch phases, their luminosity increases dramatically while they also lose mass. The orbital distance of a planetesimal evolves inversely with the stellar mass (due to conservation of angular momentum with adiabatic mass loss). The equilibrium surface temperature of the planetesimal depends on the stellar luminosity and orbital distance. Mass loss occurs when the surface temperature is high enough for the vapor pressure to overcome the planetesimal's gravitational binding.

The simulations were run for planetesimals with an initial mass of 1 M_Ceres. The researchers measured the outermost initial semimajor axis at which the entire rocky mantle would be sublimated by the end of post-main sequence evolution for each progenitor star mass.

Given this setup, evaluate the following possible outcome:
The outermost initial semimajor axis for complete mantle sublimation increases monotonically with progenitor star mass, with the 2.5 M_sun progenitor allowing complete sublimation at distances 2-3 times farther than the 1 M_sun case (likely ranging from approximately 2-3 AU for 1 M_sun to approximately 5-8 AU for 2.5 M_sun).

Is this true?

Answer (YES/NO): NO